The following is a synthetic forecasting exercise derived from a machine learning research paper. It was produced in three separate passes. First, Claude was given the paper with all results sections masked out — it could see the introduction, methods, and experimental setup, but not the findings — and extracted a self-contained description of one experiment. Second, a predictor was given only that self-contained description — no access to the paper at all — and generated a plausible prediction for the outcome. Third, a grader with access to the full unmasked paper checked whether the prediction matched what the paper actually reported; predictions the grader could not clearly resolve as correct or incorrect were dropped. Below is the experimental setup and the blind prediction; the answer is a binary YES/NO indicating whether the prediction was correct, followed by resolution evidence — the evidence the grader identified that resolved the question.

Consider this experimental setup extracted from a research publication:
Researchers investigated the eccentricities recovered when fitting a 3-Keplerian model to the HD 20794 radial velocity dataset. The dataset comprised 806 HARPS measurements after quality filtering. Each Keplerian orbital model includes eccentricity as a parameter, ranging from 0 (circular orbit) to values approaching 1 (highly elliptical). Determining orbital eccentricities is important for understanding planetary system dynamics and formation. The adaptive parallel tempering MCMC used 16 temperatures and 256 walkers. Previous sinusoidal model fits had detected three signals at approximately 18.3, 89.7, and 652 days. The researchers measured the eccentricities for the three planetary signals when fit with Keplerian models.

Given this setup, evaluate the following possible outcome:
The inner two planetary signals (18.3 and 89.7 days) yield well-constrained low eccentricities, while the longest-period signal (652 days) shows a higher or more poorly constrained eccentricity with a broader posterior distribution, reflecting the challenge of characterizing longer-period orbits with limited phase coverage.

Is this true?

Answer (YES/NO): NO